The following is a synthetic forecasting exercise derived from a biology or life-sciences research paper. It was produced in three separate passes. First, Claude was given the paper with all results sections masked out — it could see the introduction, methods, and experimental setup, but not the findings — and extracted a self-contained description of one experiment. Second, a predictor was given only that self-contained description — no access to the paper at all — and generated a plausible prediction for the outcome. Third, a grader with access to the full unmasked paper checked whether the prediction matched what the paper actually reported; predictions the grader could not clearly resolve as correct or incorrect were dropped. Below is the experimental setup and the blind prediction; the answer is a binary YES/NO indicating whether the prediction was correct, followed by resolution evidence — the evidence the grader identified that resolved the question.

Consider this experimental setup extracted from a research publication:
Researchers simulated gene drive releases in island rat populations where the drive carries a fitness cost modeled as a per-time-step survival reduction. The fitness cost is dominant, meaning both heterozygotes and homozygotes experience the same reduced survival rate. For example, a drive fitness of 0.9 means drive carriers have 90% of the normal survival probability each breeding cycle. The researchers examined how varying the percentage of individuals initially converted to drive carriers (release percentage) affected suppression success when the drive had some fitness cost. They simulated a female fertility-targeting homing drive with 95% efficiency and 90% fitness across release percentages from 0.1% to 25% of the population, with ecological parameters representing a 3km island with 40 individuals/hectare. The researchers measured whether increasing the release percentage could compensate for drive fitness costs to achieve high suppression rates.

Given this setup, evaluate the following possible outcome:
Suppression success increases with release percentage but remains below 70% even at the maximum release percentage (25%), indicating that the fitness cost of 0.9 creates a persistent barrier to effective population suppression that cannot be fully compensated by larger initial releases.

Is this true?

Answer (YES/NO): NO